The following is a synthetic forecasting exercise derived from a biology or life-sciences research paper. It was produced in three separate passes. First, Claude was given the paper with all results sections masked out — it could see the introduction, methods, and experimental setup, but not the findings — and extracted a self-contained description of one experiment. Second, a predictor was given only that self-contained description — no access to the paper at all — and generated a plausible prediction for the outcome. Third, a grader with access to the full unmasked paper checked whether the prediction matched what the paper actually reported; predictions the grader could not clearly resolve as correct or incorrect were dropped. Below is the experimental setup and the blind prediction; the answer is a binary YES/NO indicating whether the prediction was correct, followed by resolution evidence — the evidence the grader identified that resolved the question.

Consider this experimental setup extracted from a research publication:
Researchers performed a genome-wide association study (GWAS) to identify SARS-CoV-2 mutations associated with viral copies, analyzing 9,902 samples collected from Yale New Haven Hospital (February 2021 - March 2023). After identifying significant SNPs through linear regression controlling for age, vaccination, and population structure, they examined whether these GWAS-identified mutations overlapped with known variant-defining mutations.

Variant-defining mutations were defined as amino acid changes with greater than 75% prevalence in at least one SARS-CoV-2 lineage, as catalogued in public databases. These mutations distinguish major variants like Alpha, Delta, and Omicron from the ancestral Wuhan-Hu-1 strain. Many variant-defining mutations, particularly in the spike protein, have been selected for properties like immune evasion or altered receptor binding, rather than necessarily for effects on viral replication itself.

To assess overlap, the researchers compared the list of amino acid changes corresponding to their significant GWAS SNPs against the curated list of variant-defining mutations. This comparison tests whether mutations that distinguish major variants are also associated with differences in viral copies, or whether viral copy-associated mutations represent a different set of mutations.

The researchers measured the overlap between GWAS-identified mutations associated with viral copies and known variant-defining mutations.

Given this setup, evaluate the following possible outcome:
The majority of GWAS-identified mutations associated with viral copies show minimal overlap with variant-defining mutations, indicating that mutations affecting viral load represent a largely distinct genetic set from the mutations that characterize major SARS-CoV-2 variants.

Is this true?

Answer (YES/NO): NO